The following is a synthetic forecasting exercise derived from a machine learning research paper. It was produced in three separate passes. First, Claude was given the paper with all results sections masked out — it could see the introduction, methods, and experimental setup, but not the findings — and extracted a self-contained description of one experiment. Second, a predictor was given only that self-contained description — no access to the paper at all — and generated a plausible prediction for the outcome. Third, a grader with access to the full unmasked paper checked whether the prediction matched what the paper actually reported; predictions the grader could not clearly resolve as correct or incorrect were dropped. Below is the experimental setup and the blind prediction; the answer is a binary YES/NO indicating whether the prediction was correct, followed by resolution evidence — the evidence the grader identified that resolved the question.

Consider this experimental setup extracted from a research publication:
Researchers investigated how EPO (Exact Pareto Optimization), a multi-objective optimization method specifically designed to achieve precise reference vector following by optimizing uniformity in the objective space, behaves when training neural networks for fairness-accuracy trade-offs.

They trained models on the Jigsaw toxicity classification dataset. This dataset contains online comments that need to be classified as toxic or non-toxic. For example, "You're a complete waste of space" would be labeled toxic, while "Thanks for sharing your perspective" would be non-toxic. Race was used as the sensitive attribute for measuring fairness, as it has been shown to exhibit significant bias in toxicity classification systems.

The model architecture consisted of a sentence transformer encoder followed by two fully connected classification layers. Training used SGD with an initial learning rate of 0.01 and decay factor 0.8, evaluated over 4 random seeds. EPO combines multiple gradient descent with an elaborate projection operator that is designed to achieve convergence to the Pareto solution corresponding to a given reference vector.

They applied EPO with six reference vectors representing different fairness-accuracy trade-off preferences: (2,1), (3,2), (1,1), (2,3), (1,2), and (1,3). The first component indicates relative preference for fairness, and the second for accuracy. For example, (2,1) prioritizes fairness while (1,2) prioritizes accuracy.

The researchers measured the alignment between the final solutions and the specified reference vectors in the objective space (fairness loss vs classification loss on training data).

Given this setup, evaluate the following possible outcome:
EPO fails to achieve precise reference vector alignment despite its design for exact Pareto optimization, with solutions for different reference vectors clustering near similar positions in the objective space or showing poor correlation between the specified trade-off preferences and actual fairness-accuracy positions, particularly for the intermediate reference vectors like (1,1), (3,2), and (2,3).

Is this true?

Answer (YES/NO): NO